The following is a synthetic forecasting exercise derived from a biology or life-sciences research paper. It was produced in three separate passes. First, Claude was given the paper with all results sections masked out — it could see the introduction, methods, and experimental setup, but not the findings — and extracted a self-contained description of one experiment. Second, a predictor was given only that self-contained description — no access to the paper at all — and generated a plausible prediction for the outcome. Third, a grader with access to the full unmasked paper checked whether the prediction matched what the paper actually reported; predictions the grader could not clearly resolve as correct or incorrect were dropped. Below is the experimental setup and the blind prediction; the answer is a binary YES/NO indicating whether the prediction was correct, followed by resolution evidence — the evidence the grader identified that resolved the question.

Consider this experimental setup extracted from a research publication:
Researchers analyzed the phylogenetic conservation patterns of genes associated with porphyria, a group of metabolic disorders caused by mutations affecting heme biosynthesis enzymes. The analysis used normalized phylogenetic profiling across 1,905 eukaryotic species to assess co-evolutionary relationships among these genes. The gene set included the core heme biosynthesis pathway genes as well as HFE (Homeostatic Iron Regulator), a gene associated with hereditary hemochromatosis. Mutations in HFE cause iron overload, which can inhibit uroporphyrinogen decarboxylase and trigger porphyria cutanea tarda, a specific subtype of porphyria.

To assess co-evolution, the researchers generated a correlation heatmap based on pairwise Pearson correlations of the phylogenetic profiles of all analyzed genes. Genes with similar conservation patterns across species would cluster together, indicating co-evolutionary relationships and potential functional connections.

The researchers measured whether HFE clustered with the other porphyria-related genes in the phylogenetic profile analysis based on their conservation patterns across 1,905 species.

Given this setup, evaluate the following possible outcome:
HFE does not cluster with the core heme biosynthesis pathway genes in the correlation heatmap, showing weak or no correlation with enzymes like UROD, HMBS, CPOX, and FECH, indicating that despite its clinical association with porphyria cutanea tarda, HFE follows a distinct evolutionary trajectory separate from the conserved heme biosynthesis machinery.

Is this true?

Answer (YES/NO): YES